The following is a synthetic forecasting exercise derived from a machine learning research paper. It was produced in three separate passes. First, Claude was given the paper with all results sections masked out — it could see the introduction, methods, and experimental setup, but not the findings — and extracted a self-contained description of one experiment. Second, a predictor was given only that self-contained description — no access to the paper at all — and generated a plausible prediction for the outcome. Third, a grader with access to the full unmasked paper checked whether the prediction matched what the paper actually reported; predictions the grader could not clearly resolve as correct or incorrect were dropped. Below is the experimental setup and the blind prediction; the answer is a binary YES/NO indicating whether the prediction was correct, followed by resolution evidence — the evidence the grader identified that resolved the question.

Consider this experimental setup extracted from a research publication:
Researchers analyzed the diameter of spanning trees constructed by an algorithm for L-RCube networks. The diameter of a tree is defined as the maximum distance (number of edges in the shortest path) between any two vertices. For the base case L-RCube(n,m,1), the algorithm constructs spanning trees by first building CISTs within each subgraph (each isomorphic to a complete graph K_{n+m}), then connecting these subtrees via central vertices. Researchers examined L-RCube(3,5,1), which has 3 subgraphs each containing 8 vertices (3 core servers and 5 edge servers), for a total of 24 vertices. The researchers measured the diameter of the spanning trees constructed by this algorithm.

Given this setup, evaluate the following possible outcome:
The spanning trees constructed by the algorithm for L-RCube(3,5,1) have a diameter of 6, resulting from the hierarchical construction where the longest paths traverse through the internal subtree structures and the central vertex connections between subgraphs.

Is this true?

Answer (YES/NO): YES